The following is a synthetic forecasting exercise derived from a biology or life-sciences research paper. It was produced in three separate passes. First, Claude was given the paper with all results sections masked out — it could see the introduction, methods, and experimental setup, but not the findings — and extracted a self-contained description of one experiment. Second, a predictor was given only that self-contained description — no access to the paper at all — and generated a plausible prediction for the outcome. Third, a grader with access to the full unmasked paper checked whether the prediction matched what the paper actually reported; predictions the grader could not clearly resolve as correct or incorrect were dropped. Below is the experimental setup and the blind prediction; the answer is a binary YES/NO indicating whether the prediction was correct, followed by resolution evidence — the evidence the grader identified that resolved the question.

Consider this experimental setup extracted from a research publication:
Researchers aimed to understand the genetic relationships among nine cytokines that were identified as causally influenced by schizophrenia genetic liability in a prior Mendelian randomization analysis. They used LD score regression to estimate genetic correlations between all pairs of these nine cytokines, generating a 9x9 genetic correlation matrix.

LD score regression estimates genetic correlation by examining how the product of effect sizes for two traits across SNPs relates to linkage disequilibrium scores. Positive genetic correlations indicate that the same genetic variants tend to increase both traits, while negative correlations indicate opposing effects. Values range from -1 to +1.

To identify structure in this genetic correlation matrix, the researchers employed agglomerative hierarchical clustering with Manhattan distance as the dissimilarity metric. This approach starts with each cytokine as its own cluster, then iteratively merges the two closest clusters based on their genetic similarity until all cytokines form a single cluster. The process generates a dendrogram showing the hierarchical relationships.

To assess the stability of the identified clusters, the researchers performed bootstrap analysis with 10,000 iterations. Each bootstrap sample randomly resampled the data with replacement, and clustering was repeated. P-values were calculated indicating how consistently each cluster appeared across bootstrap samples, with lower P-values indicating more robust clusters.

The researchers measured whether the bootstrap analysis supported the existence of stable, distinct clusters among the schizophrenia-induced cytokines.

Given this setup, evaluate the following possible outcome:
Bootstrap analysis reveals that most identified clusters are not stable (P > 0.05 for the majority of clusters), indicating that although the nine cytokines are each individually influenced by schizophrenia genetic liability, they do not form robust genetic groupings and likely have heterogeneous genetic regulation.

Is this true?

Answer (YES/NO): NO